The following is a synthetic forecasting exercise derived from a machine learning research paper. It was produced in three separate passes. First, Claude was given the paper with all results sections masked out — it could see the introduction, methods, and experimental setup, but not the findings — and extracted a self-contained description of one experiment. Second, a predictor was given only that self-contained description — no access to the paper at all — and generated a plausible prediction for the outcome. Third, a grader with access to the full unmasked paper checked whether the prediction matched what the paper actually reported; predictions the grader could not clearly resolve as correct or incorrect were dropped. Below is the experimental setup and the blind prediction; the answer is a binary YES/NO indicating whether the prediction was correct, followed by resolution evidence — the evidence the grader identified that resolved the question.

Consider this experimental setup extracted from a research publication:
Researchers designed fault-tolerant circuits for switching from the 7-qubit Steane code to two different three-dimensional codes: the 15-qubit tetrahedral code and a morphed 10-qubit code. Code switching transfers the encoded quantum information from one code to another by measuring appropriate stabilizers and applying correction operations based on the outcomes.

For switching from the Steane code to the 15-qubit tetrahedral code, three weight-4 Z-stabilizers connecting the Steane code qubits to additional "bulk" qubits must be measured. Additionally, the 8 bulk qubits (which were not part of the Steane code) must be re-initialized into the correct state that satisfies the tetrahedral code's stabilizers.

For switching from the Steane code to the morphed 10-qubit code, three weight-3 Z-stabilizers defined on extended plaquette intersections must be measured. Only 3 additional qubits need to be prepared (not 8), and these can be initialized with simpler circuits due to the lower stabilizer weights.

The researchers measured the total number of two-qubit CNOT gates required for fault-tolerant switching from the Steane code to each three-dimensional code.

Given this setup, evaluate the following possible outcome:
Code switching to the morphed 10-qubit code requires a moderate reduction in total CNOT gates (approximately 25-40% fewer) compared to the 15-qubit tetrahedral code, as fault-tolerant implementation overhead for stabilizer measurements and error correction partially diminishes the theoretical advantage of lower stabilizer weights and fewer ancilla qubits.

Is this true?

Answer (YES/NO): NO